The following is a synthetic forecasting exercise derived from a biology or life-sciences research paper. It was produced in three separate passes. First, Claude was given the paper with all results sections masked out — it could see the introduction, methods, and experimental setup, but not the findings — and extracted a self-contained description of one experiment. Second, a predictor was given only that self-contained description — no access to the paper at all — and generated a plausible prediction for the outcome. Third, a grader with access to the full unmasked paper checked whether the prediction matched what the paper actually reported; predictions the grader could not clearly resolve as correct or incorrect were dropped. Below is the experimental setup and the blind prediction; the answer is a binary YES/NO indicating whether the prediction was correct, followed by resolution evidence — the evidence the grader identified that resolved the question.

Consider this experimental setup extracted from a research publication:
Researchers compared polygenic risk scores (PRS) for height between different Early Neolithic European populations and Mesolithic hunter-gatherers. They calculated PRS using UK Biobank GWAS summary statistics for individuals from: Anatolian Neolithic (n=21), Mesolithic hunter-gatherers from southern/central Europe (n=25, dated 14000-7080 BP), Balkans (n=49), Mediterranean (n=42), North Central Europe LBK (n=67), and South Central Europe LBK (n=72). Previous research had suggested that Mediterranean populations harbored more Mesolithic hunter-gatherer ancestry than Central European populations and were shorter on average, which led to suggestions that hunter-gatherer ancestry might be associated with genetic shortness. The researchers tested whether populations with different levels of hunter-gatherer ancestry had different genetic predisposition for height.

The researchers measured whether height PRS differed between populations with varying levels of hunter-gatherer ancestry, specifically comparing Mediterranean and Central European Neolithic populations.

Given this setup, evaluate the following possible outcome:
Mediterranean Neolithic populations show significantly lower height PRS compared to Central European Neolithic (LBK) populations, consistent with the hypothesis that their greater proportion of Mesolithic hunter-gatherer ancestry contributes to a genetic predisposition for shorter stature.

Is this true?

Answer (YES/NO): NO